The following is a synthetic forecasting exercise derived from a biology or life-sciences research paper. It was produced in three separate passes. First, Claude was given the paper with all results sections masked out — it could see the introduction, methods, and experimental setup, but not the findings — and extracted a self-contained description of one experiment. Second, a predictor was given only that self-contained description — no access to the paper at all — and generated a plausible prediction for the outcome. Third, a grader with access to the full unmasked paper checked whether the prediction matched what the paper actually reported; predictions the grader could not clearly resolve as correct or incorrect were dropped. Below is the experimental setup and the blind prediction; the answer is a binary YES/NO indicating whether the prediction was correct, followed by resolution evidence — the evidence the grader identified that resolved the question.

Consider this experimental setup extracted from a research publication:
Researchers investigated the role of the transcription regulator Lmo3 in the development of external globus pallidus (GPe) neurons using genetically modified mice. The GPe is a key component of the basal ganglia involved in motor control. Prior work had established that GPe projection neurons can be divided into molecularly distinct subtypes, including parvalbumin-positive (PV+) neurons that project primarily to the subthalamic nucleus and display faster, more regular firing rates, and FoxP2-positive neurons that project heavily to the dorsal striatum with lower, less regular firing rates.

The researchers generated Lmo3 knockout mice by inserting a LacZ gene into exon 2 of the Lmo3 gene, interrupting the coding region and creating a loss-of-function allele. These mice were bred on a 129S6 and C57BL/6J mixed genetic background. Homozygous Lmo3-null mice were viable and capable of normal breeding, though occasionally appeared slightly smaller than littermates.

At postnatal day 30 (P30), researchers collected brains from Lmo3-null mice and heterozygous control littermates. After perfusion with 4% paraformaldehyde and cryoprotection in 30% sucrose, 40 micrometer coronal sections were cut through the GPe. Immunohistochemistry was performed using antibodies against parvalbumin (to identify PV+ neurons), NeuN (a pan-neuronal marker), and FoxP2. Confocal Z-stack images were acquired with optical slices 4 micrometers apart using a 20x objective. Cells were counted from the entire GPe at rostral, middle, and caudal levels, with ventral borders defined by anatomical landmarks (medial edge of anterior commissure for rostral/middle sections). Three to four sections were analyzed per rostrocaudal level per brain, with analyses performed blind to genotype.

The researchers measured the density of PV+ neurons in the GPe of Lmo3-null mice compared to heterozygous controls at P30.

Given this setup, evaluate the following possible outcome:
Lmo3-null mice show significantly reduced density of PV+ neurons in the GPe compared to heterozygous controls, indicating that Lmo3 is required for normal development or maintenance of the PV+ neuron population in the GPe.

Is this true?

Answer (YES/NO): YES